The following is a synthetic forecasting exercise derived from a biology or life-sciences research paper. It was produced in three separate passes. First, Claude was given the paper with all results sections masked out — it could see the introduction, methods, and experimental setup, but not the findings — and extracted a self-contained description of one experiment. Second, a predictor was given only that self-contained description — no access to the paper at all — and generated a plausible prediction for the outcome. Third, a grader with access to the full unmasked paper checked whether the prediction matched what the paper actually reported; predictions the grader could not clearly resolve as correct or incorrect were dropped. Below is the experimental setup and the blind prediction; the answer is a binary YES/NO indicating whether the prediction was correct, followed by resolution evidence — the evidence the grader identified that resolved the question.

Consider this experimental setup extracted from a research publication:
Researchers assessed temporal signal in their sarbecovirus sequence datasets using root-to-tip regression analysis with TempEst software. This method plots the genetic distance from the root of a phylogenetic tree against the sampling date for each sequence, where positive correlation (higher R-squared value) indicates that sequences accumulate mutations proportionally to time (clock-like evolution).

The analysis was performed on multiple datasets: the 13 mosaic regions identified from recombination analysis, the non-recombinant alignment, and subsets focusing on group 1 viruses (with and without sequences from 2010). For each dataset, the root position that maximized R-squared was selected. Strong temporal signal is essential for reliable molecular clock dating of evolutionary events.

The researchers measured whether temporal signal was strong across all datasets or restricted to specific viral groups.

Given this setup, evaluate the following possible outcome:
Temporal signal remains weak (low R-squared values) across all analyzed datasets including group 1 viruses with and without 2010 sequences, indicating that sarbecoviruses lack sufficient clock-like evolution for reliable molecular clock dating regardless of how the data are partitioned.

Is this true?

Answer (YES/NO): NO